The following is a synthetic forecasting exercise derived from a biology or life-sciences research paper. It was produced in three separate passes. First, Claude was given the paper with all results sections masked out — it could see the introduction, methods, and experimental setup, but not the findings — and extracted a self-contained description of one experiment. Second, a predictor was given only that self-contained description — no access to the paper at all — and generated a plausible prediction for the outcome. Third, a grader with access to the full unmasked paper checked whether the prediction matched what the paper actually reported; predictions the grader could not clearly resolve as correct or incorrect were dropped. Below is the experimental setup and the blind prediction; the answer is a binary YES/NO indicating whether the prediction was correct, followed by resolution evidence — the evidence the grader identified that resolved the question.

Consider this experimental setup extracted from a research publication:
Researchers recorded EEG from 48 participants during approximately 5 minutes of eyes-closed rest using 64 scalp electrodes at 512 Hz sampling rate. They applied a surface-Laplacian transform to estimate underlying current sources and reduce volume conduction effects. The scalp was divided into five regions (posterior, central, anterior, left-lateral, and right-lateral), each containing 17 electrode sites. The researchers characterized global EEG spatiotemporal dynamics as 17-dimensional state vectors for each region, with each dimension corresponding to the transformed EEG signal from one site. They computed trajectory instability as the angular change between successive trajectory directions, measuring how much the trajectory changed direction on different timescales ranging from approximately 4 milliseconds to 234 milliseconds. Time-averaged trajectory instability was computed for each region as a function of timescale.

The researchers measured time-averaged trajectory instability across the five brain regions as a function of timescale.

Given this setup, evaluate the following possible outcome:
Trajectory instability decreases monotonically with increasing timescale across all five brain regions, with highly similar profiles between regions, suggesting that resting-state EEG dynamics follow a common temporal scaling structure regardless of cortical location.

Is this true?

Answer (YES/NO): NO